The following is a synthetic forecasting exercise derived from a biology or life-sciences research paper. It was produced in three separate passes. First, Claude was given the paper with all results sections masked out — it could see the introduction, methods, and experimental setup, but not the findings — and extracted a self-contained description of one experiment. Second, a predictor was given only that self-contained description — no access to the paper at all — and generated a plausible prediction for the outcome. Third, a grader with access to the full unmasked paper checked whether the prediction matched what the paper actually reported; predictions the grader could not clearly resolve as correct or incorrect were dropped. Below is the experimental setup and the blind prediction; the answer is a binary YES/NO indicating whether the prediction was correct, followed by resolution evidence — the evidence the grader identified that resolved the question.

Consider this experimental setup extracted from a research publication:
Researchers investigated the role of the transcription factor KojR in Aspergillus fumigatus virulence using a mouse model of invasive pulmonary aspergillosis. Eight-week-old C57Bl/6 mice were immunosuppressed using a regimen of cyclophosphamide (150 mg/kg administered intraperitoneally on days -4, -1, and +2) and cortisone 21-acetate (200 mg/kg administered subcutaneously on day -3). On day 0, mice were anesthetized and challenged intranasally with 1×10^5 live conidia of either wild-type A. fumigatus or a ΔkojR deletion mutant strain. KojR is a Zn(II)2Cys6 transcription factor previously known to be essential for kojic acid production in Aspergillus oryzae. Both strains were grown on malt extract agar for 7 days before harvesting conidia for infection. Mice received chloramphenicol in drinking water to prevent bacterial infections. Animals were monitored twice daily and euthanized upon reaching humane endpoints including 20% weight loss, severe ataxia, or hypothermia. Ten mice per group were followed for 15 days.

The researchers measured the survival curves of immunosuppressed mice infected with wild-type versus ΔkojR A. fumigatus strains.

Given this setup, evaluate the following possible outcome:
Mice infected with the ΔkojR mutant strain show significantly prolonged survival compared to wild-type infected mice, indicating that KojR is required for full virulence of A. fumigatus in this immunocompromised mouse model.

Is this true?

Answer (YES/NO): YES